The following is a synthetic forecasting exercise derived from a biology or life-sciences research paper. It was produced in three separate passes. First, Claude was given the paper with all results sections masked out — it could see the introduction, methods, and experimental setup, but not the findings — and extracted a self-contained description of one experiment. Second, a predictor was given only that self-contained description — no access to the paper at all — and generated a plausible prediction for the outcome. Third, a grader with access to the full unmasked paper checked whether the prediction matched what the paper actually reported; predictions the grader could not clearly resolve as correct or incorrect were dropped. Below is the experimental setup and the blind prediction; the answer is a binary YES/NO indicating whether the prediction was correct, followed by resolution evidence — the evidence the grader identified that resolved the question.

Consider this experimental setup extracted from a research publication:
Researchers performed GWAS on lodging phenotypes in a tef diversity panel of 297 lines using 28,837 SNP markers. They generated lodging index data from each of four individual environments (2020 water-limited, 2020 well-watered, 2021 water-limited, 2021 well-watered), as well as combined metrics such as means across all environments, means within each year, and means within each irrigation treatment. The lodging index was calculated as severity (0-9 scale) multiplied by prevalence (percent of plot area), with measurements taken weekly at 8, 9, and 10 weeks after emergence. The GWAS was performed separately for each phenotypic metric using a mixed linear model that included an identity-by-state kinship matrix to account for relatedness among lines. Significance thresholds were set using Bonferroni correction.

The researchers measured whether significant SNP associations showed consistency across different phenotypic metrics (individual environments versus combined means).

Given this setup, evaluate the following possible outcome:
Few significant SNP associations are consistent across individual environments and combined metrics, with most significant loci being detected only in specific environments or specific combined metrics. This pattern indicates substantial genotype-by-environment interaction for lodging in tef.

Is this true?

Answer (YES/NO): NO